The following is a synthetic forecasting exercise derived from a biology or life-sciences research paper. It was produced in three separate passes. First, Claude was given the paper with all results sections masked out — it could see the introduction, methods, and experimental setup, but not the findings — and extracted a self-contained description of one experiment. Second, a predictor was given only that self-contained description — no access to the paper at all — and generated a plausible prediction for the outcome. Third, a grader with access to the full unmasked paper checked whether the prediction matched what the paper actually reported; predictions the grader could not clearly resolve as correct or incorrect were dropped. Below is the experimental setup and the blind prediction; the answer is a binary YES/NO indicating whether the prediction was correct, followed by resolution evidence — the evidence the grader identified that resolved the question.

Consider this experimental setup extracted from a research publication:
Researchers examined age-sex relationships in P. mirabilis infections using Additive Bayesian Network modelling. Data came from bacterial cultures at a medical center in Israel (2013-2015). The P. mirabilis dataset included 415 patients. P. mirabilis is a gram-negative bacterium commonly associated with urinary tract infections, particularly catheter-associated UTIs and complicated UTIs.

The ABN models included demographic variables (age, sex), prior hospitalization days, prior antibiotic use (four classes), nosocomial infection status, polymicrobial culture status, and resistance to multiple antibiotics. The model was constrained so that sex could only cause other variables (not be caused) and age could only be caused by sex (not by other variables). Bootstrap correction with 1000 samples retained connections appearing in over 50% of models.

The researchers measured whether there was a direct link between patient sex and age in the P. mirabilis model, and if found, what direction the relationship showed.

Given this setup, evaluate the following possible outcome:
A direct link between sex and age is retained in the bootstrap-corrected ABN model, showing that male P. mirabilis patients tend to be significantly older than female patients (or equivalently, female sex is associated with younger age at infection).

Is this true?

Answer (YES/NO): NO